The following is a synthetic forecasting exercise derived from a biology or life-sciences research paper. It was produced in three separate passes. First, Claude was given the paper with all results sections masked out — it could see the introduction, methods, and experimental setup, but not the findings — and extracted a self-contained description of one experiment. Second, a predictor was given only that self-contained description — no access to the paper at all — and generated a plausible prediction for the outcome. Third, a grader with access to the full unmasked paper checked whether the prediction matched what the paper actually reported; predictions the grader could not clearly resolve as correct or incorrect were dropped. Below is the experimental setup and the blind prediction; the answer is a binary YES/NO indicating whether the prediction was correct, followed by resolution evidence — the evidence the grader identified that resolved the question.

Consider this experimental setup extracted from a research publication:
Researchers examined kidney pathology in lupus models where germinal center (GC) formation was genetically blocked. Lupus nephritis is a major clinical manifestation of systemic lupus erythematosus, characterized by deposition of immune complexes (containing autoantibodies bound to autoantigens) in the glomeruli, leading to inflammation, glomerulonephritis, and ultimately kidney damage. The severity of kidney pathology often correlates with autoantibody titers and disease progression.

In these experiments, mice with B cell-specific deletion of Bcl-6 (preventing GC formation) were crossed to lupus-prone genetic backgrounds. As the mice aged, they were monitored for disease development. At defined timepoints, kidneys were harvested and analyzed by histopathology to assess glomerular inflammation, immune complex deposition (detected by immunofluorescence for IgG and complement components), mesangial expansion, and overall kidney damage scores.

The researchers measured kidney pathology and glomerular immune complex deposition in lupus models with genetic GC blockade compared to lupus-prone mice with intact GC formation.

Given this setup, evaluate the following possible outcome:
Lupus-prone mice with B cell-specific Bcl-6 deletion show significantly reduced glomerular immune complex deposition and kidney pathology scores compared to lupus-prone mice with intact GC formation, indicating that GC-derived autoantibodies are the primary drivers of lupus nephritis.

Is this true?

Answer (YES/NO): NO